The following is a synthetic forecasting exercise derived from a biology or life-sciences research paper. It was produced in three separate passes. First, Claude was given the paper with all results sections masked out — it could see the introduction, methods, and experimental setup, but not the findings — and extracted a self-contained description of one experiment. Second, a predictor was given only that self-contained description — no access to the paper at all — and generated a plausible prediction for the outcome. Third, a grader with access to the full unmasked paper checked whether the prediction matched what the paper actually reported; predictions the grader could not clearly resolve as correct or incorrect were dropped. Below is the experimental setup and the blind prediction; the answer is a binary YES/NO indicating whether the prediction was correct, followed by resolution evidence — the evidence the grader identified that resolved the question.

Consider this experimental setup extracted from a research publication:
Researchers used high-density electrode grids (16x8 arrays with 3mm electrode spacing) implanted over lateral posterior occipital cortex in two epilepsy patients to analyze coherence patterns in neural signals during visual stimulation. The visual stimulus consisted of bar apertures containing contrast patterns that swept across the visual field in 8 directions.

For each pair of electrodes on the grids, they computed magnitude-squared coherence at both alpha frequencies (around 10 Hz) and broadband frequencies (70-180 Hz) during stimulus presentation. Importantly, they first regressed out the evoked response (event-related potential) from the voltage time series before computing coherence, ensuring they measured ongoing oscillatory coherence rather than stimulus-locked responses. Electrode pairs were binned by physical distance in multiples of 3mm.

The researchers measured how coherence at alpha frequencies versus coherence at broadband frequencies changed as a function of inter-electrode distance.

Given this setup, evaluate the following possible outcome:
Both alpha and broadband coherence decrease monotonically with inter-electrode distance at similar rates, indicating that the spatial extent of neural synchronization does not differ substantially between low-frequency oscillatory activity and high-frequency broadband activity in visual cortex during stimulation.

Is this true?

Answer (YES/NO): NO